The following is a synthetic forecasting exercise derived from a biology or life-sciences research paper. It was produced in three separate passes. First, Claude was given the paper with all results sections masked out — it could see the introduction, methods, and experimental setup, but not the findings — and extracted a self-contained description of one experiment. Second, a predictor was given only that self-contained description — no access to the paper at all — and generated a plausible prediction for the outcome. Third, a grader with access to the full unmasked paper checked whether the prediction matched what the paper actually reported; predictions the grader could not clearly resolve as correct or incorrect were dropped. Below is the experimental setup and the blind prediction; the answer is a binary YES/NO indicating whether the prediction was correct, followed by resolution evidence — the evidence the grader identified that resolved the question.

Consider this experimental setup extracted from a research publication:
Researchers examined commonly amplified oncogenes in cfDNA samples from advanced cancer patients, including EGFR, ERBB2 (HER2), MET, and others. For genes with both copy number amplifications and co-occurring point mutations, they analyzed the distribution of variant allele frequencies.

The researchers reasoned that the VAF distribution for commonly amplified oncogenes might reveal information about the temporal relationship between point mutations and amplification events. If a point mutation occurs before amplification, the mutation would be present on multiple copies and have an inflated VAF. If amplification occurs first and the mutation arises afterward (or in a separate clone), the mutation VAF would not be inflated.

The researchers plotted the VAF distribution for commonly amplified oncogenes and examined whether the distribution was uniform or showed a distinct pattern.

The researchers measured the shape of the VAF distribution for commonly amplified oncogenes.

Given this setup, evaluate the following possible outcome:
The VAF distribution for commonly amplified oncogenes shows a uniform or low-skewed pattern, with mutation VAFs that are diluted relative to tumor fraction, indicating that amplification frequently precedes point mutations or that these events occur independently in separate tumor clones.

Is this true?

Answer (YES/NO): NO